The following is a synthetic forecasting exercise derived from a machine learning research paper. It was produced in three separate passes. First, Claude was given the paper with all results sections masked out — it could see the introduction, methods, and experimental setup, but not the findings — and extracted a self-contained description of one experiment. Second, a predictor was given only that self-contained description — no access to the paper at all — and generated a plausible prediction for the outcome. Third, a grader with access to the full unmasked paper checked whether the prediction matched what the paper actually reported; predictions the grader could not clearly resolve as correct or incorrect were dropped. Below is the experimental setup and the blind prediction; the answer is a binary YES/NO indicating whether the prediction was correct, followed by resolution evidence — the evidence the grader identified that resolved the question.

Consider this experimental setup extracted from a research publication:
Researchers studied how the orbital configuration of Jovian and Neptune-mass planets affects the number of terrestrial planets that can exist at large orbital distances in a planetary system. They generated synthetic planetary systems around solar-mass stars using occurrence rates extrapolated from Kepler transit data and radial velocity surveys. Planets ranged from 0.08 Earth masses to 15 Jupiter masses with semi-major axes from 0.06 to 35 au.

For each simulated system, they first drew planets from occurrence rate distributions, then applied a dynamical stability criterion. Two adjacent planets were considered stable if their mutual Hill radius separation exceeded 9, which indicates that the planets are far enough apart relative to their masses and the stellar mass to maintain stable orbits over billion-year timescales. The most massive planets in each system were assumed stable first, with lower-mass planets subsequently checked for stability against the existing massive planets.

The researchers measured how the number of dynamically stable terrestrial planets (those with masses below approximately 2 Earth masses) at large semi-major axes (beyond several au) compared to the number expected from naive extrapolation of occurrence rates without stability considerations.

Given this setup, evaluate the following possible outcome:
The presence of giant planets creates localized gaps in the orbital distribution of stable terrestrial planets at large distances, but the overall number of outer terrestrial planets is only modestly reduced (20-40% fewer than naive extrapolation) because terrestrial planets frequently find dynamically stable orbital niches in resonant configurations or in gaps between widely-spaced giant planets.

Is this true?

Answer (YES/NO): NO